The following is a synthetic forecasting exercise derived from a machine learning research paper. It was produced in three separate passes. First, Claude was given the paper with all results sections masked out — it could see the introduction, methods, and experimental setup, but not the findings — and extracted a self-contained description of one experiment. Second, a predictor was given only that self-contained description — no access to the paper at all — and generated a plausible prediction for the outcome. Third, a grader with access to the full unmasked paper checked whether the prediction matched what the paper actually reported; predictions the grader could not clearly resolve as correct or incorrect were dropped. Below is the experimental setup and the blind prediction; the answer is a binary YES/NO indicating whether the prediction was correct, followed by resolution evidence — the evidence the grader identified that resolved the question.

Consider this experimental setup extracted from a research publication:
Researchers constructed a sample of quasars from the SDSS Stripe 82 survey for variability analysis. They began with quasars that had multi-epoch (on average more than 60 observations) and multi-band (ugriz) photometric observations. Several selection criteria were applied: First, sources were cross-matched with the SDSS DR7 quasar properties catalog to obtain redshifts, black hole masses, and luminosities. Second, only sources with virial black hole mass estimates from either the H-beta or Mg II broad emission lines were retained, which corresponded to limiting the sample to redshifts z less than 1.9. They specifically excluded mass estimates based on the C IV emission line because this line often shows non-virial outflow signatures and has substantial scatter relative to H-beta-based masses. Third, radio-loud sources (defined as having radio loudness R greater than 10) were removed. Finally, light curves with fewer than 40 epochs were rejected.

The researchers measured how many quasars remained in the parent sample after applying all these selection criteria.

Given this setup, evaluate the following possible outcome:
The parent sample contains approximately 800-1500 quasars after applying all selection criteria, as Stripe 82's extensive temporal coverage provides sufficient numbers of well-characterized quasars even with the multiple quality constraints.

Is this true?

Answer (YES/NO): NO